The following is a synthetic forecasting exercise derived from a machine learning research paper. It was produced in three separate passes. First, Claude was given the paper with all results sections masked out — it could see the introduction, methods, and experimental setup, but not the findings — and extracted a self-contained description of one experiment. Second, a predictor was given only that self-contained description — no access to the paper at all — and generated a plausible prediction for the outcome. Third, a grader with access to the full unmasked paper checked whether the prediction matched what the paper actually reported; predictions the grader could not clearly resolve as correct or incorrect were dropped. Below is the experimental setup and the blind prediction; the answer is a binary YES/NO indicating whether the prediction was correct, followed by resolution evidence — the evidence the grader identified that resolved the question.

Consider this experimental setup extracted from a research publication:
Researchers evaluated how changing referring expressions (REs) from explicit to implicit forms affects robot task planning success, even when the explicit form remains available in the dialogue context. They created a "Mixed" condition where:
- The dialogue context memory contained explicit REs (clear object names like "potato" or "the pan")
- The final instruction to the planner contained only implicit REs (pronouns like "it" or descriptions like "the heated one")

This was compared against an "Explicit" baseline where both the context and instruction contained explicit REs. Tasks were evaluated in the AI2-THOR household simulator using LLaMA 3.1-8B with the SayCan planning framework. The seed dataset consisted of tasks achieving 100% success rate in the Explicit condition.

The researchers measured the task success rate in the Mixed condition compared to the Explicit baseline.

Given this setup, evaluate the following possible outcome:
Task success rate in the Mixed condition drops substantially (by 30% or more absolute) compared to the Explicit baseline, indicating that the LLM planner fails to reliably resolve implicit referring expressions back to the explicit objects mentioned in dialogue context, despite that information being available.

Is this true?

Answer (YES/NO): NO